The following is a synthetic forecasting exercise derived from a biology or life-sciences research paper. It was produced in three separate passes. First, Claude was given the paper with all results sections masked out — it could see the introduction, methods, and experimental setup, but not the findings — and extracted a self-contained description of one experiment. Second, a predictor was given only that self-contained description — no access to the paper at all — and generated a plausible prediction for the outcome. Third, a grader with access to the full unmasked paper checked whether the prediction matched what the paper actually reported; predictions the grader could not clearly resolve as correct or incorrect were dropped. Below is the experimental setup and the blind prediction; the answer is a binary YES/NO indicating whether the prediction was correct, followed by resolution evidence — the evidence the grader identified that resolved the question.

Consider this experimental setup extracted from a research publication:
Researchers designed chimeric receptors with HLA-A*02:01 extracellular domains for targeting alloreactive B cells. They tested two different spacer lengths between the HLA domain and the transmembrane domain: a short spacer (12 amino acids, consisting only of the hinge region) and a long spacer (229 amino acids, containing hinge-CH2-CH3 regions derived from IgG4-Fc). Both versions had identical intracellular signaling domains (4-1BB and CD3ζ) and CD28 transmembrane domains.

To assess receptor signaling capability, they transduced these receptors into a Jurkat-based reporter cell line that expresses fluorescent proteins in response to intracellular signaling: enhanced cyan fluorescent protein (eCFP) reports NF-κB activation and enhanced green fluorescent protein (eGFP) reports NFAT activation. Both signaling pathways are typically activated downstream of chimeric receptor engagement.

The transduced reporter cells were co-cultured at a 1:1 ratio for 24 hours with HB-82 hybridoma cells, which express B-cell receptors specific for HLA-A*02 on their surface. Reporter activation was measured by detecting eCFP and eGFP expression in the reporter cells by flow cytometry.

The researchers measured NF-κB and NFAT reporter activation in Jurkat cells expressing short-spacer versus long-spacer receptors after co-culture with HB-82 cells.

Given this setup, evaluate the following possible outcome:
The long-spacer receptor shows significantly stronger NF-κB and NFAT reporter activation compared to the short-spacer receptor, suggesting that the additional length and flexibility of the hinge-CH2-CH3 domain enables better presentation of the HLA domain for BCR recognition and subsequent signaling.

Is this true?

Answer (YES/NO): NO